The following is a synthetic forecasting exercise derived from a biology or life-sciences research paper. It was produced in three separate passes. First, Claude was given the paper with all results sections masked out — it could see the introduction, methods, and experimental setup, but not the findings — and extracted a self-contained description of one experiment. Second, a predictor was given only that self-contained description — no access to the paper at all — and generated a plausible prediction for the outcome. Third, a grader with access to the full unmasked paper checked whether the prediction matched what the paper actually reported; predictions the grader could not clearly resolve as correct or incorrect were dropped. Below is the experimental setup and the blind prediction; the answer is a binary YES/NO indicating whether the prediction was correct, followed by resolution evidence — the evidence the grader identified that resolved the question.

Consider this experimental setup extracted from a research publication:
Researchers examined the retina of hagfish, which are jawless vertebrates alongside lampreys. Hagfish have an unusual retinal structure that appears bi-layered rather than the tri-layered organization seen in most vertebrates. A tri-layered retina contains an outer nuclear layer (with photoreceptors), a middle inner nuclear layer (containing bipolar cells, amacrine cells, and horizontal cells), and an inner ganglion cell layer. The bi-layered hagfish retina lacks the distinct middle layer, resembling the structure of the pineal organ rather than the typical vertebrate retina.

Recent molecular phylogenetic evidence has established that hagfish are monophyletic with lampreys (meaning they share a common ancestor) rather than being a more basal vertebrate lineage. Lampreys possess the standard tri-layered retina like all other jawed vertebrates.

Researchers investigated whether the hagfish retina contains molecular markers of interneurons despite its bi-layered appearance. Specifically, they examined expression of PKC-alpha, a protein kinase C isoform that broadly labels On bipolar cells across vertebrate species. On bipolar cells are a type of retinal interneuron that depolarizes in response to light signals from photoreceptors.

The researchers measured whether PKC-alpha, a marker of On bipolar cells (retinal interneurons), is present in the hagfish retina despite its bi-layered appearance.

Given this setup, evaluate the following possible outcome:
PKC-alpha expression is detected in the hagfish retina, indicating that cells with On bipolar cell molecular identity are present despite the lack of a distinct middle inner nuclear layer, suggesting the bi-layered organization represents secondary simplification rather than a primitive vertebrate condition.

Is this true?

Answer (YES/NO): YES